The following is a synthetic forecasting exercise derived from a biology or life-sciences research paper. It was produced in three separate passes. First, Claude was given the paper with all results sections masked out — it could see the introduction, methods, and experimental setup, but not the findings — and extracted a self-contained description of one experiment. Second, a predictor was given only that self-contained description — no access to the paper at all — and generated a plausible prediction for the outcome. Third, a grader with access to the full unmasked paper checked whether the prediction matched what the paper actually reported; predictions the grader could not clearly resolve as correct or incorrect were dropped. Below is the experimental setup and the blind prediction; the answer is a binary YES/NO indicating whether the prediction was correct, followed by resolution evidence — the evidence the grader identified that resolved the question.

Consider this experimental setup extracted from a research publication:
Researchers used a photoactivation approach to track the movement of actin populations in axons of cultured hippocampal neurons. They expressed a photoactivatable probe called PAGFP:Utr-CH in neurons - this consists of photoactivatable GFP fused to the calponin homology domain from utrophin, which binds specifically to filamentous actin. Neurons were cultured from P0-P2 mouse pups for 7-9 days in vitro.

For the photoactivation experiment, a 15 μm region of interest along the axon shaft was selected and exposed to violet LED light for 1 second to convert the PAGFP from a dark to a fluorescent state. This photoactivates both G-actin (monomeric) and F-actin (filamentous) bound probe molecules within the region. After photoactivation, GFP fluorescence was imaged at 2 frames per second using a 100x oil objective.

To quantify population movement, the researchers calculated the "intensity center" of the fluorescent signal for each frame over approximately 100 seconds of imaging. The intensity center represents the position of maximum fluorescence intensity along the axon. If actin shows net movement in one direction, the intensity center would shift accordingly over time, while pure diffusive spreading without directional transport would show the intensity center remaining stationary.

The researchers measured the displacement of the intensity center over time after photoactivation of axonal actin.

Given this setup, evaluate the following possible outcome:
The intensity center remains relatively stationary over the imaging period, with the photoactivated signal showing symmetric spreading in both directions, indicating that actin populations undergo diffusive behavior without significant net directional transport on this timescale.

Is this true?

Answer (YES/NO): NO